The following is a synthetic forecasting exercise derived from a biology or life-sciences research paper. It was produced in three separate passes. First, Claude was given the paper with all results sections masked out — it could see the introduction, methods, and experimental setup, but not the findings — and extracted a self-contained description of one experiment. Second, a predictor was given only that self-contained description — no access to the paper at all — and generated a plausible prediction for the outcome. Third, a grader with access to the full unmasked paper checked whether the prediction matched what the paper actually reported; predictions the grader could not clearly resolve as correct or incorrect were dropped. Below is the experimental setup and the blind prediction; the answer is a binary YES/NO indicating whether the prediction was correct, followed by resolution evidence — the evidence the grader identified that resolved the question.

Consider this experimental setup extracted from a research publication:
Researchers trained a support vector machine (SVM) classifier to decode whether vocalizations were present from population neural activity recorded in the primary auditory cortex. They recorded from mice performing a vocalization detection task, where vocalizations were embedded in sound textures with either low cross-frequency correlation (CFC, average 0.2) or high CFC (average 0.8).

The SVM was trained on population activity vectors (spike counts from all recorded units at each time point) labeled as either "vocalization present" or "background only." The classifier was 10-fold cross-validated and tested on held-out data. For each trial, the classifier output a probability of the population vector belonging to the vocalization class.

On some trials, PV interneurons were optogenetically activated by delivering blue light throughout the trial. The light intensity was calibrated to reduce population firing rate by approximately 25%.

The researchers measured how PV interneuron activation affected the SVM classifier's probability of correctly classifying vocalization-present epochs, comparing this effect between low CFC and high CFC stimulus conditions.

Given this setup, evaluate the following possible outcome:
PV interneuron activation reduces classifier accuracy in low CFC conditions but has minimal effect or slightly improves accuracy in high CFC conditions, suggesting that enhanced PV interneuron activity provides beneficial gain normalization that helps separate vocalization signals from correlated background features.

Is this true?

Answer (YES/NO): NO